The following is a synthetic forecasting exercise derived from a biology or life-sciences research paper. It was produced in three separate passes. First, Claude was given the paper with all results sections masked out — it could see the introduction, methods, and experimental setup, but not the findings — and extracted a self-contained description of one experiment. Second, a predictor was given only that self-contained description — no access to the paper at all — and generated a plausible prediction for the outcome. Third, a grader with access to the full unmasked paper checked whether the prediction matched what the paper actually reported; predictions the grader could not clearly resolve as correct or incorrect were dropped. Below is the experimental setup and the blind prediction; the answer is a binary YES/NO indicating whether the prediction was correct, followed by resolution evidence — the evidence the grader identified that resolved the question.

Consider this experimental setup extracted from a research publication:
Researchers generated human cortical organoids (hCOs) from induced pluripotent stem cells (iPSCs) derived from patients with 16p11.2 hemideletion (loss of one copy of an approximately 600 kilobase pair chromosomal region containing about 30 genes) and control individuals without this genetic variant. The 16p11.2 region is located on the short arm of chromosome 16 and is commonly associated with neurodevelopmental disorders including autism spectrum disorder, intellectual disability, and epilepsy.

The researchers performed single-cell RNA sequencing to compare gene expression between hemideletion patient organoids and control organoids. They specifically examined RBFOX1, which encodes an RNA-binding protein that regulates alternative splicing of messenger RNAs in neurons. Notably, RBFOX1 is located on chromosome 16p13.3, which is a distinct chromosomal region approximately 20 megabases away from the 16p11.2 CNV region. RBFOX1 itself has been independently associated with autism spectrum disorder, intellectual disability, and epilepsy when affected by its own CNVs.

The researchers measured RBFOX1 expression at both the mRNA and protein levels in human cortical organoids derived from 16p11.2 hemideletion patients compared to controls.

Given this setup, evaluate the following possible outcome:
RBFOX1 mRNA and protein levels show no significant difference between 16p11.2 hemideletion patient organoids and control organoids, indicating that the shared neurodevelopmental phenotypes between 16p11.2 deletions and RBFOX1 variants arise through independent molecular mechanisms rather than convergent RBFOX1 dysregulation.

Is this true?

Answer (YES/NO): NO